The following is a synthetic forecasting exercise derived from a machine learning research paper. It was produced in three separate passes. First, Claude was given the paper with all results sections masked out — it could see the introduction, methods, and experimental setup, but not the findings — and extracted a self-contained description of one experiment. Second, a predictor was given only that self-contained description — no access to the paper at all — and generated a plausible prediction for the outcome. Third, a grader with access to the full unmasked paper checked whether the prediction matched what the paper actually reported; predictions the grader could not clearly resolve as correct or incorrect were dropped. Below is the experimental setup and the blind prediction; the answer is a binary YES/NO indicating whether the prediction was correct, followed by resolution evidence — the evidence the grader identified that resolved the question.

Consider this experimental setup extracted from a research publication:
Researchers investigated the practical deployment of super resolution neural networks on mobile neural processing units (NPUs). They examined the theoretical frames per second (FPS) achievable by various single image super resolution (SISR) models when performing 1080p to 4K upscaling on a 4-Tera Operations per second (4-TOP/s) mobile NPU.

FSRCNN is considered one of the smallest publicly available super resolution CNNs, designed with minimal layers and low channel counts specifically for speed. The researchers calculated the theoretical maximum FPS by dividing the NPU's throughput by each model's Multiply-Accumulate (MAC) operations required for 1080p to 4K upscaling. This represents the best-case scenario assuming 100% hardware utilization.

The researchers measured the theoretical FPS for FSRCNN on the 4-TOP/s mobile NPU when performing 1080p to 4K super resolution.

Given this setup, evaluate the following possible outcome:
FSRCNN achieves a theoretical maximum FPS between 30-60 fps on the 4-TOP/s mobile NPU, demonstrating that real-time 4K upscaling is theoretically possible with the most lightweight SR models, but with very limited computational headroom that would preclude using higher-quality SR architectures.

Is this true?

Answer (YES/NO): YES